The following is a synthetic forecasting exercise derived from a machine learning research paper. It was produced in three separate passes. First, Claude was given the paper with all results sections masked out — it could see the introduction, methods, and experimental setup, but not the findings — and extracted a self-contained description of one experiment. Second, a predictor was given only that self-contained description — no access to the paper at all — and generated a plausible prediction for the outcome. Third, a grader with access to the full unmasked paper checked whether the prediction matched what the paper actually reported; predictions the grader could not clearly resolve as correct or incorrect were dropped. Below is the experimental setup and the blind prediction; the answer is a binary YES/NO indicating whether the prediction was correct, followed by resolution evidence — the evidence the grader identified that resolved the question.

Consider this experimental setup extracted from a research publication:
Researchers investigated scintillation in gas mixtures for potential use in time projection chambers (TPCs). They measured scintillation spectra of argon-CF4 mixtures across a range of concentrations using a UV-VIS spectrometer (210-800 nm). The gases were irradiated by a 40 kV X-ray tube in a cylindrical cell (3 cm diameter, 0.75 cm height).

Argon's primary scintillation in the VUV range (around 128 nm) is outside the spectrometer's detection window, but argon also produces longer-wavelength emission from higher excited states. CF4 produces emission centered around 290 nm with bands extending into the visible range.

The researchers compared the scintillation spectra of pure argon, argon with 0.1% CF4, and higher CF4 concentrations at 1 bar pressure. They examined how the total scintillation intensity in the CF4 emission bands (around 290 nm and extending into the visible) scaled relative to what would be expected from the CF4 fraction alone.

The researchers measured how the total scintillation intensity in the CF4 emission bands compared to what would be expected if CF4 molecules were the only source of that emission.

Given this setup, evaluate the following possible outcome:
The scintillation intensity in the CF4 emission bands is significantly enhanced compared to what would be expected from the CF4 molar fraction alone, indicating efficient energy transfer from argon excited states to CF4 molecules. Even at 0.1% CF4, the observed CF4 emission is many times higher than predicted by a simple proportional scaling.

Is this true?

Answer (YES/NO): YES